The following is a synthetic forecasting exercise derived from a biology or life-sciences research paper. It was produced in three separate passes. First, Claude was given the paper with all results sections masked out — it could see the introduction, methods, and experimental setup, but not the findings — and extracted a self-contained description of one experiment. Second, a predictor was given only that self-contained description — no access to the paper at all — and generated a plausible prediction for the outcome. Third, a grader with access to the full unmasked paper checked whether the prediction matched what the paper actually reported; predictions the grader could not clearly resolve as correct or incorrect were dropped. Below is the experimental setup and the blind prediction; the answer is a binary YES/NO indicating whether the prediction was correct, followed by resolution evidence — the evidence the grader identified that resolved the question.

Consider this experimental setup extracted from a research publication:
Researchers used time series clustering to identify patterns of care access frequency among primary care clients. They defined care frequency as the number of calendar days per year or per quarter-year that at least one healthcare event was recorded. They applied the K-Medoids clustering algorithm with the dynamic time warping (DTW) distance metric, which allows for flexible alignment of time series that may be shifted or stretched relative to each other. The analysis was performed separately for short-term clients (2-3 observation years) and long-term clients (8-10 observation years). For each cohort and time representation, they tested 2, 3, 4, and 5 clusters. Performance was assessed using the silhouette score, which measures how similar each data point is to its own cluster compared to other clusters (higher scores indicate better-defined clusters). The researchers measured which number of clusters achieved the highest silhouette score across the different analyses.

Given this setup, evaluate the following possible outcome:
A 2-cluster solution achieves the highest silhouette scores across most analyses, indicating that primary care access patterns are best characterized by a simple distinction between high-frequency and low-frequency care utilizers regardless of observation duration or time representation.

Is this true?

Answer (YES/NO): NO